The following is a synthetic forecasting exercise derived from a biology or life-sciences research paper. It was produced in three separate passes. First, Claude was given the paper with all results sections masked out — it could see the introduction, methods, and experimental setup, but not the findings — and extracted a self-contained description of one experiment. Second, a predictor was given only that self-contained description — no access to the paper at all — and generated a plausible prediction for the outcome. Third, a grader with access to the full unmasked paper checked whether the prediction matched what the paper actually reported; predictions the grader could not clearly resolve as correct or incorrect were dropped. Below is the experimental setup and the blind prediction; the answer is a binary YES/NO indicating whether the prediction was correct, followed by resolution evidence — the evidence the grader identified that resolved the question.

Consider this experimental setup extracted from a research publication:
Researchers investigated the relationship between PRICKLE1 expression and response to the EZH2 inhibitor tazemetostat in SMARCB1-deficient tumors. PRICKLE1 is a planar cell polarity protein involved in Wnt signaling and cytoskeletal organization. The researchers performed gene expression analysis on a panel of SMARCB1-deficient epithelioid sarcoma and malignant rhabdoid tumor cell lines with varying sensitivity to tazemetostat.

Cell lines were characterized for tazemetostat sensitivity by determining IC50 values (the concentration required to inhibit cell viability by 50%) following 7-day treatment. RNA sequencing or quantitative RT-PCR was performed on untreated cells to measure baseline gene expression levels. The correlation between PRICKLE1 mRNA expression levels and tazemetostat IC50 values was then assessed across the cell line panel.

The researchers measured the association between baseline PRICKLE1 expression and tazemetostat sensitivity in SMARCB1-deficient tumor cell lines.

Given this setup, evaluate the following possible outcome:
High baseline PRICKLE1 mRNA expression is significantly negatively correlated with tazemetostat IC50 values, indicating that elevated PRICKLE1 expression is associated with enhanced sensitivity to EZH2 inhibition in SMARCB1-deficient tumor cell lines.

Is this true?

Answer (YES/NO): NO